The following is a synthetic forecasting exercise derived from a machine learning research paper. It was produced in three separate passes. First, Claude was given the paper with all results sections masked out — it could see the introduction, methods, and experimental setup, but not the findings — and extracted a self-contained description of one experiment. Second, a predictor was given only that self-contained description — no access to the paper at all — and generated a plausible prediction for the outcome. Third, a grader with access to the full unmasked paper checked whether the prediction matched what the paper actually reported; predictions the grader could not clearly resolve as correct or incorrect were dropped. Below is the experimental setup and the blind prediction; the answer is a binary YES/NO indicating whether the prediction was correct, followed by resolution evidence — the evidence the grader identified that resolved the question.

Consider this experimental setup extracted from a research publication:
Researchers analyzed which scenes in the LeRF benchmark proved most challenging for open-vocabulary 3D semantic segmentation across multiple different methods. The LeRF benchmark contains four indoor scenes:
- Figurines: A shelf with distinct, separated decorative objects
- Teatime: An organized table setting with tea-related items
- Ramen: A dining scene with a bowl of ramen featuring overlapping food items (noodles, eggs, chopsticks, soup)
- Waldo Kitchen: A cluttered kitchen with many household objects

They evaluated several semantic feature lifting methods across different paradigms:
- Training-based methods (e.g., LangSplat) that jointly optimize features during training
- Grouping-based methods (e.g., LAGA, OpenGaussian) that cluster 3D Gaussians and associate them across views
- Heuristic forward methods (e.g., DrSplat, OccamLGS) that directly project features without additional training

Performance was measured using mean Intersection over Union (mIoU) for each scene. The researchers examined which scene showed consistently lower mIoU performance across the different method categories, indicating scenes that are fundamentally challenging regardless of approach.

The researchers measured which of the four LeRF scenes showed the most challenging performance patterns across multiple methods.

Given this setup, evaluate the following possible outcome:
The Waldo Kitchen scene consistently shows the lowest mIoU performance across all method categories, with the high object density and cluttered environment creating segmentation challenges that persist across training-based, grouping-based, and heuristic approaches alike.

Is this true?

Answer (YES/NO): NO